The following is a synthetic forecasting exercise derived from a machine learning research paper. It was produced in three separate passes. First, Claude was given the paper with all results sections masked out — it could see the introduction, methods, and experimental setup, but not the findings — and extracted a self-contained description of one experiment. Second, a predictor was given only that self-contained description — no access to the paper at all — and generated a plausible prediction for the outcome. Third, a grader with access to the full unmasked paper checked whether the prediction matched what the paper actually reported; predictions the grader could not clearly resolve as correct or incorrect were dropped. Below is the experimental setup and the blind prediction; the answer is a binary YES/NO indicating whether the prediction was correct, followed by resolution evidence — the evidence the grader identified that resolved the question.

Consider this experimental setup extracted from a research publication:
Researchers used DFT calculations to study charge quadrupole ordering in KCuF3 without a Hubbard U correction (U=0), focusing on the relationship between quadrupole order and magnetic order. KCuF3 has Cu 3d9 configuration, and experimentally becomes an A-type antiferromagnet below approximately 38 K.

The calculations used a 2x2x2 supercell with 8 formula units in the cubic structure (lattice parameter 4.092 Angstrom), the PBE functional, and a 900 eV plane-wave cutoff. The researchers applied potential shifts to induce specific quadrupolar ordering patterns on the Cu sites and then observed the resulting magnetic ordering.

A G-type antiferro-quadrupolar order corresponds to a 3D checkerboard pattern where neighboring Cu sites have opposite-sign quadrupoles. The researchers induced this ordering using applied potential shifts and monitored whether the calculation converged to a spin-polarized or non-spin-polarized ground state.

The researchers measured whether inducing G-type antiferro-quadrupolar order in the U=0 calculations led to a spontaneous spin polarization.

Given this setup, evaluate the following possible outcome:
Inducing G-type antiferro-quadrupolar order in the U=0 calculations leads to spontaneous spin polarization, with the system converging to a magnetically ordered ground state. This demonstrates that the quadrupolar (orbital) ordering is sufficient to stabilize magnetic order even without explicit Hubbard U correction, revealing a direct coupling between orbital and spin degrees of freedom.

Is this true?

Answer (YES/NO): YES